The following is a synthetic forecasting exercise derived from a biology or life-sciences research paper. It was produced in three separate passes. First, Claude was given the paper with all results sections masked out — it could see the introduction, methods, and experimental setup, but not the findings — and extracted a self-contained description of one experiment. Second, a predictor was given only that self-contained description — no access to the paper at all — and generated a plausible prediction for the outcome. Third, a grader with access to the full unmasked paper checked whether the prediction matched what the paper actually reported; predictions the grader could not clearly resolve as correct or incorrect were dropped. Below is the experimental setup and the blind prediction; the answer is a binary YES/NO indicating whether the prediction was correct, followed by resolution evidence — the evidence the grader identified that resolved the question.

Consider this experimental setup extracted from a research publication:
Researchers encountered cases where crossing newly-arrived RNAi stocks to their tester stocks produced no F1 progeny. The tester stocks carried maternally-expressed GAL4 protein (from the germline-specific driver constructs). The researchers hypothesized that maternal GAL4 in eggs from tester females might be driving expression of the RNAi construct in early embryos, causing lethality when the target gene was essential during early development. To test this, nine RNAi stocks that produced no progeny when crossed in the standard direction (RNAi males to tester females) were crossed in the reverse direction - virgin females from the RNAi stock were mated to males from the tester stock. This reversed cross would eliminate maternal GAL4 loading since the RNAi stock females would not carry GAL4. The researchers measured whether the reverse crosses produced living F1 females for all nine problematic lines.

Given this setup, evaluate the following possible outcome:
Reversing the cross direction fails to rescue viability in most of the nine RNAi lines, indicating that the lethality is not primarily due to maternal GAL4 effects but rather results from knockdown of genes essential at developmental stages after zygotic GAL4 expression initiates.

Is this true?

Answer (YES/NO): NO